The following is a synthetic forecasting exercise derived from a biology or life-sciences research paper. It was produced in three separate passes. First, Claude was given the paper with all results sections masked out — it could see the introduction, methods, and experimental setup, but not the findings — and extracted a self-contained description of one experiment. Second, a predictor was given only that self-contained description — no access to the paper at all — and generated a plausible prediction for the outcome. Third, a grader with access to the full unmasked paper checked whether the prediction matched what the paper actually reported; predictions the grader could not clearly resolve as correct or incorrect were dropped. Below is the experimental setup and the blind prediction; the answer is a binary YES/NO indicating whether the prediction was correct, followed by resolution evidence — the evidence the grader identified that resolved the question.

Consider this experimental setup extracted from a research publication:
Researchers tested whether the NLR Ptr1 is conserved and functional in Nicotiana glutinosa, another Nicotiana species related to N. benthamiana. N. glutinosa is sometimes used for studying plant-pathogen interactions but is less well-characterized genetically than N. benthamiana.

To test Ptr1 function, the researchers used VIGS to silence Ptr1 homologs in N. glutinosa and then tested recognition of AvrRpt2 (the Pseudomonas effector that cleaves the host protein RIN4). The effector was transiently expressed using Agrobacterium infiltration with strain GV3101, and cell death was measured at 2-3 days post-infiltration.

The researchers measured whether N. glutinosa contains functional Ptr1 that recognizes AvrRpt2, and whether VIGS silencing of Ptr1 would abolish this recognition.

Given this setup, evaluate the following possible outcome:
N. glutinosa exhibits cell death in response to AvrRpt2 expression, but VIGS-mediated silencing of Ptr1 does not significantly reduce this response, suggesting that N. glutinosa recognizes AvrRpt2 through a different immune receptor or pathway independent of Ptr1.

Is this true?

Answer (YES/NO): NO